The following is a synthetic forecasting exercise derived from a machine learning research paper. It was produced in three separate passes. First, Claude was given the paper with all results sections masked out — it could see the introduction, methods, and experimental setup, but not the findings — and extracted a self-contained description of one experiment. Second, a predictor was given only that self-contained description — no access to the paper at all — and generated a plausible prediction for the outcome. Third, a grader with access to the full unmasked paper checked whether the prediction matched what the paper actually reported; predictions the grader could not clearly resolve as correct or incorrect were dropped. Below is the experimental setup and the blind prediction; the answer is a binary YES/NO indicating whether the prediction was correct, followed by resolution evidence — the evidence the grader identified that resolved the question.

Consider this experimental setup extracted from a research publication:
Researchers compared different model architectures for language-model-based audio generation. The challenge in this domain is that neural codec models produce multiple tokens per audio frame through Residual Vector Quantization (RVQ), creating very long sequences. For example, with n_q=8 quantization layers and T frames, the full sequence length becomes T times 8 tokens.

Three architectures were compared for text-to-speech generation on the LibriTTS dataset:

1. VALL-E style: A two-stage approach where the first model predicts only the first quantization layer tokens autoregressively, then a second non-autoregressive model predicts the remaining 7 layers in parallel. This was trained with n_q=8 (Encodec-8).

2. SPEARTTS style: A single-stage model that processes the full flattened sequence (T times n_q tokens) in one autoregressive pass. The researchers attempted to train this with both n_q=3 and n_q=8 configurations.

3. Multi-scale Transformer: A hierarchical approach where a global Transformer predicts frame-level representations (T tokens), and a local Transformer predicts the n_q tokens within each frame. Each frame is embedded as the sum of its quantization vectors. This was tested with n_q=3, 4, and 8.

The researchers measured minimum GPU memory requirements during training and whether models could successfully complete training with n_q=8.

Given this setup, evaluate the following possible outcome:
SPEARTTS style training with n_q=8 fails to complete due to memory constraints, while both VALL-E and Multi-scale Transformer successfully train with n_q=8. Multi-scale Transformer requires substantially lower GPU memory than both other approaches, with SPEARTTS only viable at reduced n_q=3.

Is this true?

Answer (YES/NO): NO